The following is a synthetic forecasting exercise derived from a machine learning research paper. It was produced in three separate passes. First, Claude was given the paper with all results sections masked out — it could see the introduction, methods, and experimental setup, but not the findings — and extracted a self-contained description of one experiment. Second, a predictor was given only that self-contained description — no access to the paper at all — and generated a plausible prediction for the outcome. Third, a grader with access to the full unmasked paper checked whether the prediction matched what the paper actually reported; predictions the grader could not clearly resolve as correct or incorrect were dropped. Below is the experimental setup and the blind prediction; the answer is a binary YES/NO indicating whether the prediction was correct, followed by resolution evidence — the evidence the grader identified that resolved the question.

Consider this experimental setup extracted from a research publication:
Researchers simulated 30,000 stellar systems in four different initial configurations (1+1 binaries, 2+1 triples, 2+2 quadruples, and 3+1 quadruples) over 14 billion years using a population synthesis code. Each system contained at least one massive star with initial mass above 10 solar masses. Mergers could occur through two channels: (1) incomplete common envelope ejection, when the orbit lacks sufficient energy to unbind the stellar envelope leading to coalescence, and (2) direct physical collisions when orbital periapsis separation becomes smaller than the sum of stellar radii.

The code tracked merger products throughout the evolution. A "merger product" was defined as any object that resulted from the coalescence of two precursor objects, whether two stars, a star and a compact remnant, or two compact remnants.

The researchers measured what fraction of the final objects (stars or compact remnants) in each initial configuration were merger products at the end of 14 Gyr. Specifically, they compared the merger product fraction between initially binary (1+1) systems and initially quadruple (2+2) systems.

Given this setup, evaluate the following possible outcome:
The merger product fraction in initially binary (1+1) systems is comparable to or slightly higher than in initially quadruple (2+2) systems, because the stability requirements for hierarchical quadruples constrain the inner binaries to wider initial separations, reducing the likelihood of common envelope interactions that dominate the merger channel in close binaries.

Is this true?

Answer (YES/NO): NO